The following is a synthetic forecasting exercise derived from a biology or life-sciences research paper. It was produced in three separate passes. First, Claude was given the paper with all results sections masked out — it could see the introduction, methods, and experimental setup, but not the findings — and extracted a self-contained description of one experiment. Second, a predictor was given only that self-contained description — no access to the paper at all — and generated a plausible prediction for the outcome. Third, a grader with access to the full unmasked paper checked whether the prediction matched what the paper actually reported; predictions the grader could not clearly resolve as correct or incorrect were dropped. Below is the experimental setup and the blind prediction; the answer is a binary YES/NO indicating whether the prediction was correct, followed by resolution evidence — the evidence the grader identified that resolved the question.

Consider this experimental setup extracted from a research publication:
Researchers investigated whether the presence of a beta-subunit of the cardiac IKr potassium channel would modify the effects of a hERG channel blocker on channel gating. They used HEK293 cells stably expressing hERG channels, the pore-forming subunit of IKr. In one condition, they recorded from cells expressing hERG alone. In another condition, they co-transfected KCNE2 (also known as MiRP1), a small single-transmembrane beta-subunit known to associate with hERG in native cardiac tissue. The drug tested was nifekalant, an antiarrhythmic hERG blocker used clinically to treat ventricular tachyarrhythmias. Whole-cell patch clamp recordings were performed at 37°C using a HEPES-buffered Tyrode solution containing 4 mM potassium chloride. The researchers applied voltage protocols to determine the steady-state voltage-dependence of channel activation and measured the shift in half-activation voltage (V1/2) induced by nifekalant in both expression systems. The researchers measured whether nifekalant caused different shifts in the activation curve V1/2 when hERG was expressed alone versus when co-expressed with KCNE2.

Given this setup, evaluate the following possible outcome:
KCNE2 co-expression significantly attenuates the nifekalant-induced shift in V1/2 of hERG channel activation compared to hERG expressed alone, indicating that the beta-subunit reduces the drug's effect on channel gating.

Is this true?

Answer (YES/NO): NO